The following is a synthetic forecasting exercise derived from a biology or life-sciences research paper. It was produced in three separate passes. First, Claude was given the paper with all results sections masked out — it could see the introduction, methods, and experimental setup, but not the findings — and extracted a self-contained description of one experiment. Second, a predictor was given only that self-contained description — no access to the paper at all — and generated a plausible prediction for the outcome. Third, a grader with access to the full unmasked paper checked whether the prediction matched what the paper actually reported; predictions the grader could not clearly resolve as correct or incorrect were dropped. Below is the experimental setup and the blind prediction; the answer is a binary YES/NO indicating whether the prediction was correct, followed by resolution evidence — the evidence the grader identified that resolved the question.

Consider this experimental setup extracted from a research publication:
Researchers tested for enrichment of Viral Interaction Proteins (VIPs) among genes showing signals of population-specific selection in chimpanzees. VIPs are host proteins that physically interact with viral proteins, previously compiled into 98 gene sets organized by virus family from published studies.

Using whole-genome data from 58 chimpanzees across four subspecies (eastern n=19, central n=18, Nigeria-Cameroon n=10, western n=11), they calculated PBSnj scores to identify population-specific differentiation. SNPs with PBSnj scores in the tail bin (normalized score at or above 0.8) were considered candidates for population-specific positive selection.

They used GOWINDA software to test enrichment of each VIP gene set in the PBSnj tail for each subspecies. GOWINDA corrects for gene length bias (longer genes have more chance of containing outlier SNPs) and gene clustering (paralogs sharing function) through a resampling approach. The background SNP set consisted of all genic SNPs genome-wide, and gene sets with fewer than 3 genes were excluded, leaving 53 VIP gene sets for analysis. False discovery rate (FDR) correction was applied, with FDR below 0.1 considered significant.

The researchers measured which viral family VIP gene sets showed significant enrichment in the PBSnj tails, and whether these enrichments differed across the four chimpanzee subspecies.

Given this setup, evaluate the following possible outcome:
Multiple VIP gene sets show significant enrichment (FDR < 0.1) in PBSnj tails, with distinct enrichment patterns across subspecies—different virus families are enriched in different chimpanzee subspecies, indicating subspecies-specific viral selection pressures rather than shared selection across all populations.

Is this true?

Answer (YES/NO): NO